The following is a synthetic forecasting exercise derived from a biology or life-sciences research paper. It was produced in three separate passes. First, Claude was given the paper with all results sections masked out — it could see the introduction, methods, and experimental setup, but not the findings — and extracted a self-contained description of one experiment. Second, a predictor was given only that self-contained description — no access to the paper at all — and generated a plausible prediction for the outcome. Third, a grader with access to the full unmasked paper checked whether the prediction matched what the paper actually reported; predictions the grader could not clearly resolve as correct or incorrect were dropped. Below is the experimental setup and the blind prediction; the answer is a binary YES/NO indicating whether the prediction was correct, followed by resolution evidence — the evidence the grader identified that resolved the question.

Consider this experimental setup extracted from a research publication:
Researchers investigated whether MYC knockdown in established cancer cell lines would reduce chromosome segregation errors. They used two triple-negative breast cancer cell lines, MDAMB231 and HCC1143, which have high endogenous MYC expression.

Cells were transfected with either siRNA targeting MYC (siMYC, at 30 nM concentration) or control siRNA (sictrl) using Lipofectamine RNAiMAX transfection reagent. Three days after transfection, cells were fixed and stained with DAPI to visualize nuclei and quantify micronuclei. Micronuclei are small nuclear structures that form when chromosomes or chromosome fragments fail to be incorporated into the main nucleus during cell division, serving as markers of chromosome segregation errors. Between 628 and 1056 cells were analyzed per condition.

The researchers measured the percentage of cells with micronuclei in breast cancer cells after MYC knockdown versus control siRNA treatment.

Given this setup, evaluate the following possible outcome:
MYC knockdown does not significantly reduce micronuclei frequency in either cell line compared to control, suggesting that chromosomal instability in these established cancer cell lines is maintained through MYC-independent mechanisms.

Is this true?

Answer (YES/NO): NO